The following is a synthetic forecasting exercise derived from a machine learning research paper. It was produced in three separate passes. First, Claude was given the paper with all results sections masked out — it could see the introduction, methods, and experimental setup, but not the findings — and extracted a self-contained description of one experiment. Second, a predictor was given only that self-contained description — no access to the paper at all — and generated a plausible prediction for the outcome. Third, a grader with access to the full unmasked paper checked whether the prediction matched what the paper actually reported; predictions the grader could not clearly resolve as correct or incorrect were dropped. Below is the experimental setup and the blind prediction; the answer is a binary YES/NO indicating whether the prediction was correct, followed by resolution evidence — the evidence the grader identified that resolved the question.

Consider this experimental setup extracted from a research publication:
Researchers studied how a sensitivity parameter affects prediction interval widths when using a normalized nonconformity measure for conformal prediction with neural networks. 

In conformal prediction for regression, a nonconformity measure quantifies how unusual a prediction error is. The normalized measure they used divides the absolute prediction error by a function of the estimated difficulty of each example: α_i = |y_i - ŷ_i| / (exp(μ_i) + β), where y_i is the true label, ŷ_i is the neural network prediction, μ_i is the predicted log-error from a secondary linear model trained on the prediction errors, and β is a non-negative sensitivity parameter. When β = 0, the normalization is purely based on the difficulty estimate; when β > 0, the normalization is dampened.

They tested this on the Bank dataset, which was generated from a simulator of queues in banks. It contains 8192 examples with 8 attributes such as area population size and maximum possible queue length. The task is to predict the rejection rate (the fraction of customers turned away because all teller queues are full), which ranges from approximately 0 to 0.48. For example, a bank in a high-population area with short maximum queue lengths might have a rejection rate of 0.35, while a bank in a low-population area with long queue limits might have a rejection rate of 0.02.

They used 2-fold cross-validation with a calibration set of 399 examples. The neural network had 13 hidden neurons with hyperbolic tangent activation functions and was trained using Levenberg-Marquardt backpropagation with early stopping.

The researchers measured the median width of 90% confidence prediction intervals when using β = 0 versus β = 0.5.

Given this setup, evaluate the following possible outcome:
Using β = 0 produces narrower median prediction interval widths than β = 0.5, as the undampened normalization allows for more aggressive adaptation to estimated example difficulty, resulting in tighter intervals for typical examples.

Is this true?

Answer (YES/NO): YES